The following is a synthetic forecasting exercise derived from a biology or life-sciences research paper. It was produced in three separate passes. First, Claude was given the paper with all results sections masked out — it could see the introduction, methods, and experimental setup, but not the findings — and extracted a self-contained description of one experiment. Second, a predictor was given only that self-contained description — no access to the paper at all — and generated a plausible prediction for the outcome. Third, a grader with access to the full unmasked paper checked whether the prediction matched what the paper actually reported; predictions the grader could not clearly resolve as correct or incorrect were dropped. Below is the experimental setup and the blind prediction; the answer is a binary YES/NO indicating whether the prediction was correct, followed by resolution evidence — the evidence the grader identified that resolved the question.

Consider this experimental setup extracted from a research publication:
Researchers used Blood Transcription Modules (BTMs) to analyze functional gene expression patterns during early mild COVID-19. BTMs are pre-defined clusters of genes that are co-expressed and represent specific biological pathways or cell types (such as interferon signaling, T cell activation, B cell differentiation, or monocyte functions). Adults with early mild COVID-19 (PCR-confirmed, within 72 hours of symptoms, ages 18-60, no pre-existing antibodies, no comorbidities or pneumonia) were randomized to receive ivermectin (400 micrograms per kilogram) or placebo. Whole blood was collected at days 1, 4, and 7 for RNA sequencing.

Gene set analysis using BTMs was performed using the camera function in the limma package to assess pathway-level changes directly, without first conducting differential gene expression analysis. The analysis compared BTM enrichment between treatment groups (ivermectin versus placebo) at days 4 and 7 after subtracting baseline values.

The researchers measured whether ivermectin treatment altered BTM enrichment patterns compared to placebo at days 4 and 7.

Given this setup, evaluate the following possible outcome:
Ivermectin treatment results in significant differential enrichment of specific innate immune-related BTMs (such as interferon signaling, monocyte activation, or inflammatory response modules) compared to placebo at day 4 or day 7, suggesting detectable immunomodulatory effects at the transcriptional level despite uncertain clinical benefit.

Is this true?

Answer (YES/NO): YES